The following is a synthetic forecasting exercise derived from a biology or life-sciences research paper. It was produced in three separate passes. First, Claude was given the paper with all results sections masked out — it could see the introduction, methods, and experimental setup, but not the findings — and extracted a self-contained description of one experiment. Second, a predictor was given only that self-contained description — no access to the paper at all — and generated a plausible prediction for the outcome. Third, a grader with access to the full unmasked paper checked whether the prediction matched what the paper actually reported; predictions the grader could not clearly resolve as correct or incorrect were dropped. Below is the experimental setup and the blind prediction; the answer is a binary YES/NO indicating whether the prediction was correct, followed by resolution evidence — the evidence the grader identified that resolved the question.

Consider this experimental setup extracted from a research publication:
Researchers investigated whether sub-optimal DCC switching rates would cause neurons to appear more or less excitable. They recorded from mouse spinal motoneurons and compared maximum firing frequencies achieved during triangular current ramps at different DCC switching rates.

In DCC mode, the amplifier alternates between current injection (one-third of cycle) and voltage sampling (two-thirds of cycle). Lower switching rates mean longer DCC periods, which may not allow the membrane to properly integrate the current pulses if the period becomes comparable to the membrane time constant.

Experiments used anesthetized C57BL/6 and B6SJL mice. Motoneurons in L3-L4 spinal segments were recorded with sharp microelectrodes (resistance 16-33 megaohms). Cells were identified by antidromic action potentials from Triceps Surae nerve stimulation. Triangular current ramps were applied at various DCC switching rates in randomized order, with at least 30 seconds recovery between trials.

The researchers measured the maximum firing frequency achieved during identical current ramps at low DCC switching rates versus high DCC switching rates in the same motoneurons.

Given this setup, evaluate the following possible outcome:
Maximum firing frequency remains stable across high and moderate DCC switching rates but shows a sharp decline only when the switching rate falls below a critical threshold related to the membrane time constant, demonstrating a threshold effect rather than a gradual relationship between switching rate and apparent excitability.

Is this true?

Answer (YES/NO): NO